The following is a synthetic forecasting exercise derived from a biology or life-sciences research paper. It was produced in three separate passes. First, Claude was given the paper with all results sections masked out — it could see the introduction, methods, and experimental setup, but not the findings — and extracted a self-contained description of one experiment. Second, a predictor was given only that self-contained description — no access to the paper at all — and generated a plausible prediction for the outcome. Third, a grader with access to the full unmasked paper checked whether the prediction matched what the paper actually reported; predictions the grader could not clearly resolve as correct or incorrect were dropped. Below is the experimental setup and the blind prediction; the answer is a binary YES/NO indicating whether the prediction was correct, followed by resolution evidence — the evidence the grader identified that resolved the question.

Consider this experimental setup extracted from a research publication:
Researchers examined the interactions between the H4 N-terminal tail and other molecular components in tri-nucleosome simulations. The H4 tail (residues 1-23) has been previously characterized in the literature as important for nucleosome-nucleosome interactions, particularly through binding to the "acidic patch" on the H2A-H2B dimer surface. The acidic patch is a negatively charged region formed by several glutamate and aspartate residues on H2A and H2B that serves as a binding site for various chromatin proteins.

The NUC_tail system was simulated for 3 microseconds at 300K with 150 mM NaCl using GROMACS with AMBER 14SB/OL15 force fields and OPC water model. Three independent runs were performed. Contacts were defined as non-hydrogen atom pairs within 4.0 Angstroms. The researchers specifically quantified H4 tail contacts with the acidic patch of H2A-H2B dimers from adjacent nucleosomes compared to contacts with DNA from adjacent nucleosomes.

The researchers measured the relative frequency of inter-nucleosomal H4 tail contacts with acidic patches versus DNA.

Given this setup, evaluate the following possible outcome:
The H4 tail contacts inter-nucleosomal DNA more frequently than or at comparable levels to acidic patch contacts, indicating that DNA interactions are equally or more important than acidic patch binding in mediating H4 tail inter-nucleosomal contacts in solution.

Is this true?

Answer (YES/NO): YES